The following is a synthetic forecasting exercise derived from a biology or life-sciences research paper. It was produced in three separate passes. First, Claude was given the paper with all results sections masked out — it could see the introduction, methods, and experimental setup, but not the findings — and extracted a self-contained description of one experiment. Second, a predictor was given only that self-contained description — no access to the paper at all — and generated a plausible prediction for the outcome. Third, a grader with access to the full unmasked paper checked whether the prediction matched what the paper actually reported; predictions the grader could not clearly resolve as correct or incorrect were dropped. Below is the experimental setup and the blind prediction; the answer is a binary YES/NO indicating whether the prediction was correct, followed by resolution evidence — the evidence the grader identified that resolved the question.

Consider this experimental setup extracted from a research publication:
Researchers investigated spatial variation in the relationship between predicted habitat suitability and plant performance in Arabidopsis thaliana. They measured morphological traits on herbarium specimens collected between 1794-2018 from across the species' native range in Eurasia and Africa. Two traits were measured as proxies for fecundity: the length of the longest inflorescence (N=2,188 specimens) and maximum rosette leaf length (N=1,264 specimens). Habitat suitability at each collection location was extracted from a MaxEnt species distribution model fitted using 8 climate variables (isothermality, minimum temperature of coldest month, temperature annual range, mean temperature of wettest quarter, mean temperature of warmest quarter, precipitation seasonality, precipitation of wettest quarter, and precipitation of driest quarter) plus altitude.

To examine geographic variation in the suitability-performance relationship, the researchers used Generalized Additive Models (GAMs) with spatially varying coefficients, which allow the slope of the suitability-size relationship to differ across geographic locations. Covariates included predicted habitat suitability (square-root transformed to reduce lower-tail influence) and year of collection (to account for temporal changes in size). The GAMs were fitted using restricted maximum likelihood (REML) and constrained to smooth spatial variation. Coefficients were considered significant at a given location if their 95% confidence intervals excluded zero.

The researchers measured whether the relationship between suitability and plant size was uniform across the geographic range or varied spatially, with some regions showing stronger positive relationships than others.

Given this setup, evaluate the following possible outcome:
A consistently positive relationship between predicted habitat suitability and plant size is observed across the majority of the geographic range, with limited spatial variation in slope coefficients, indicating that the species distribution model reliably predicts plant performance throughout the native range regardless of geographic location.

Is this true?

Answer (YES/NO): NO